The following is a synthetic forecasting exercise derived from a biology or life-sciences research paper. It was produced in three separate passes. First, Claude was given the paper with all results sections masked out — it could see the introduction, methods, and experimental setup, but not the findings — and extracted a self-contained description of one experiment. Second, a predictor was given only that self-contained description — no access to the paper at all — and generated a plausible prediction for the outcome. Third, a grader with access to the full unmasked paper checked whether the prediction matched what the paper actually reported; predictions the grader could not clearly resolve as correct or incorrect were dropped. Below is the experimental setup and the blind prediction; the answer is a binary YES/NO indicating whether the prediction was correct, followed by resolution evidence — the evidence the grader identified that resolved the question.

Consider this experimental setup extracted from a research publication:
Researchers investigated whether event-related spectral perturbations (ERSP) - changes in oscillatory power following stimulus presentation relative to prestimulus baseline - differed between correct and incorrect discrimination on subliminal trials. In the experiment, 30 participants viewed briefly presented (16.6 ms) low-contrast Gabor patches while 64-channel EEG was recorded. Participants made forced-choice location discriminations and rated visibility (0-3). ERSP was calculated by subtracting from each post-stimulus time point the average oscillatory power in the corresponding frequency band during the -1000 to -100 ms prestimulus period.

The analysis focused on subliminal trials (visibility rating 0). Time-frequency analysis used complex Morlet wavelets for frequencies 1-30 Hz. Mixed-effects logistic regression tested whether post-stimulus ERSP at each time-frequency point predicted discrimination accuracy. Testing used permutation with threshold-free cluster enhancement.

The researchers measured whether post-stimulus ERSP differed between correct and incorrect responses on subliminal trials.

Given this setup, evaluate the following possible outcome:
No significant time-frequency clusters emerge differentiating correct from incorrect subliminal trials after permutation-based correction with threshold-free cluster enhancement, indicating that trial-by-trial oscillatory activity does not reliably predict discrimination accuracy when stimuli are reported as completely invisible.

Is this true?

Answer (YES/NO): YES